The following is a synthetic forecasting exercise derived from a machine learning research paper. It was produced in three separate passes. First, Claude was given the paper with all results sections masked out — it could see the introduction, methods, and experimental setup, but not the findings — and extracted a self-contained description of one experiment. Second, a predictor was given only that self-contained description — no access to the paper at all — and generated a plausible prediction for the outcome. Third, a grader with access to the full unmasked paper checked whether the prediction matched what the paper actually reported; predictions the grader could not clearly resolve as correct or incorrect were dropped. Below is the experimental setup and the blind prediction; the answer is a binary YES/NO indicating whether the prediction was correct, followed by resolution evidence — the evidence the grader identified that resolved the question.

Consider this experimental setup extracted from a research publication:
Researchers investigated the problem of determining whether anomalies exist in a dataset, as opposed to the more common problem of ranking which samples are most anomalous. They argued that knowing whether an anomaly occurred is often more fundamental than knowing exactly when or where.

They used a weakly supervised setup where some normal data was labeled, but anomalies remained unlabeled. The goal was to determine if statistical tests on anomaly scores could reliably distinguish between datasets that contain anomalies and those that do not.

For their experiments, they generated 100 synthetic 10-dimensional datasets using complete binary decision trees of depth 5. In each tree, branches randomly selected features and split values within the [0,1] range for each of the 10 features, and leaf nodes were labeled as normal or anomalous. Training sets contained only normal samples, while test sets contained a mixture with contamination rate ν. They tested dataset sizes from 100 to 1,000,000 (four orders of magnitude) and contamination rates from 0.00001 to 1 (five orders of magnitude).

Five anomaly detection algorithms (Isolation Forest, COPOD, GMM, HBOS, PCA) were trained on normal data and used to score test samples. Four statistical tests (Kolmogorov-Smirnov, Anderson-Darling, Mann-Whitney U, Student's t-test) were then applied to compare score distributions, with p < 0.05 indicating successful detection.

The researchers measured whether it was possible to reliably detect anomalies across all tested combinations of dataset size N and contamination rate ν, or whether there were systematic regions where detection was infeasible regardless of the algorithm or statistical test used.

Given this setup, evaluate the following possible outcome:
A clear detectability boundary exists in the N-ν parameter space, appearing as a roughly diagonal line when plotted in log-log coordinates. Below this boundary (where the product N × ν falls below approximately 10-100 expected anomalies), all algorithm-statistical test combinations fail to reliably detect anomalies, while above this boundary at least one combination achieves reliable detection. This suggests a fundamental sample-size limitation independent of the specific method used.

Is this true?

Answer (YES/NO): NO